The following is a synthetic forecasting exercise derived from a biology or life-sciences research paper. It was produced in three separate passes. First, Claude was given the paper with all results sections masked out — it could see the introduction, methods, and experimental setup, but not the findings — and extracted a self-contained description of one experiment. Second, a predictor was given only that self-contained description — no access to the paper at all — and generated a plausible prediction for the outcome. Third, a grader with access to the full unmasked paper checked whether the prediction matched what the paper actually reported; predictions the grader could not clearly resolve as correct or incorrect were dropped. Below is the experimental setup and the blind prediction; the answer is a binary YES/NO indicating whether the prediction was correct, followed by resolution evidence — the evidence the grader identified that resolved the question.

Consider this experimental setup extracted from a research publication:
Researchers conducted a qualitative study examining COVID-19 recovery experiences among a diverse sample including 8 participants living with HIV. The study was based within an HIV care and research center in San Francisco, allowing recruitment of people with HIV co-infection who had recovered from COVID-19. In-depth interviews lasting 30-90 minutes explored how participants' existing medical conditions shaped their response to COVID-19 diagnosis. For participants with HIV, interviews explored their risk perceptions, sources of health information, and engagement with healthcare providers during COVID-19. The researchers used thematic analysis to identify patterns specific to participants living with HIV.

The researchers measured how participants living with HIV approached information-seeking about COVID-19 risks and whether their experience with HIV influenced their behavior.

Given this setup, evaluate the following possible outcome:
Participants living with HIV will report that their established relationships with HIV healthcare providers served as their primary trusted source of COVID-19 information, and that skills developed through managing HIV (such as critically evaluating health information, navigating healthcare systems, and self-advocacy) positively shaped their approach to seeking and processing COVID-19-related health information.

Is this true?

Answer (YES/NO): YES